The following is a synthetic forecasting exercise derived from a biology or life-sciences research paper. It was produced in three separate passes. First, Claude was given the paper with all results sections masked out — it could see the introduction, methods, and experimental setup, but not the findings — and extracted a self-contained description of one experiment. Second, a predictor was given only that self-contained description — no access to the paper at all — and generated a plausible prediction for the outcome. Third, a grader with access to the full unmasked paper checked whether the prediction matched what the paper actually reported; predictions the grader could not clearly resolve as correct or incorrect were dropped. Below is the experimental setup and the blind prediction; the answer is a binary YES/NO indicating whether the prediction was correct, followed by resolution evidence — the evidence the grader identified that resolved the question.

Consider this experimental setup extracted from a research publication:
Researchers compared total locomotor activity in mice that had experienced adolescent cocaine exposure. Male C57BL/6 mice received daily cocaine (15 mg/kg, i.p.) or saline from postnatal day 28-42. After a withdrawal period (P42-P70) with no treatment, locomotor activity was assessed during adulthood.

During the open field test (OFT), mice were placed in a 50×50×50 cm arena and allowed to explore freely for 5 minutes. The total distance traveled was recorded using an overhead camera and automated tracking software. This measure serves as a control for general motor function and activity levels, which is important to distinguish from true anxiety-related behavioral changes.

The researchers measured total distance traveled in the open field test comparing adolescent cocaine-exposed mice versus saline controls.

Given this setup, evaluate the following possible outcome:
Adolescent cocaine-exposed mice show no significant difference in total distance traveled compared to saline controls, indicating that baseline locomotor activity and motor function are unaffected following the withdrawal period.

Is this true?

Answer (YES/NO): YES